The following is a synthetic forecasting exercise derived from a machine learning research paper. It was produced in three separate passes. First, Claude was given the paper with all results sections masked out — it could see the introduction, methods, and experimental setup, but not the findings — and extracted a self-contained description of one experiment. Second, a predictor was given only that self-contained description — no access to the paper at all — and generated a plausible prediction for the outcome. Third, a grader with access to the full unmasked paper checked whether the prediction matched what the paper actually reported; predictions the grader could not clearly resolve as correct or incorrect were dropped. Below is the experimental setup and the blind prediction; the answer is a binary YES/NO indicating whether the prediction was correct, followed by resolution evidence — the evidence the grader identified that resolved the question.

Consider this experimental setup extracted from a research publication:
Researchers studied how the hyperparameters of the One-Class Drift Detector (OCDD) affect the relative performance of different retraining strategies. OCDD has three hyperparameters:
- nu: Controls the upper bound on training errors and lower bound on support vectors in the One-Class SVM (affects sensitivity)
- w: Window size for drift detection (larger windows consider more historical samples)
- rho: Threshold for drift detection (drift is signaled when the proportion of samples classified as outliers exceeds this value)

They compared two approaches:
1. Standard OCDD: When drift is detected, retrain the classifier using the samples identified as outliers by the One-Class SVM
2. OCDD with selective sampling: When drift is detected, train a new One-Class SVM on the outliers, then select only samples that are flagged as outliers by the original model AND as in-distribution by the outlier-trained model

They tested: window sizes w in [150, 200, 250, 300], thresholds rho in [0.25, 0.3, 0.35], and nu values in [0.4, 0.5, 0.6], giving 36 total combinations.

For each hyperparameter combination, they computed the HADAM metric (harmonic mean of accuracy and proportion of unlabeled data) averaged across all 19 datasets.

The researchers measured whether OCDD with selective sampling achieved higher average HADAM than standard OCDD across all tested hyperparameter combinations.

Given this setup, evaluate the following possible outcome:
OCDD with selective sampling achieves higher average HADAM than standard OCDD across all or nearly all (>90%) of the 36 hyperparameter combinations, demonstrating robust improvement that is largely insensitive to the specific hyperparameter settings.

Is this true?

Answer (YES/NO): YES